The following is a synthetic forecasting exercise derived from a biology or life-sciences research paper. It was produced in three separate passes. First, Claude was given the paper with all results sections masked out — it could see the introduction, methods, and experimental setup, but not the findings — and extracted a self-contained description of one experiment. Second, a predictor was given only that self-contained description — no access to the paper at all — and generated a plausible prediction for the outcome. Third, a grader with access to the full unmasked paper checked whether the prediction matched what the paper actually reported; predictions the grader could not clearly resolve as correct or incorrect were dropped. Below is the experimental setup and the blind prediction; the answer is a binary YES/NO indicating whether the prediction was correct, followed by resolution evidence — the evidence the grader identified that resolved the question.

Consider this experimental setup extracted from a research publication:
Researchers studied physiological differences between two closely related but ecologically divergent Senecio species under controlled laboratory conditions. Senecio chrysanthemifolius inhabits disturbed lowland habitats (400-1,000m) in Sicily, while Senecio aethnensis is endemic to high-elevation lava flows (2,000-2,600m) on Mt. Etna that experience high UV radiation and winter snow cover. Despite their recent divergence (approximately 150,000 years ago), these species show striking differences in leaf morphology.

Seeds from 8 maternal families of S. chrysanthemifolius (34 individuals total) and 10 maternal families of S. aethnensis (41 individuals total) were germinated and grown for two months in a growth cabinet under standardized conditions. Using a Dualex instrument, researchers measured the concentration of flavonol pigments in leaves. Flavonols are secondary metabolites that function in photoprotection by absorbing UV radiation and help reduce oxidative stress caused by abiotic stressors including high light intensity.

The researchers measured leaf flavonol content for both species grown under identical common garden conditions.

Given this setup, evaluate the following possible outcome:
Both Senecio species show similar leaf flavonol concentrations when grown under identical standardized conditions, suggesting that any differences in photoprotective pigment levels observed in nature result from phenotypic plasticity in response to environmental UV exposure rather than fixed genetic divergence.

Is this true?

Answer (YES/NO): NO